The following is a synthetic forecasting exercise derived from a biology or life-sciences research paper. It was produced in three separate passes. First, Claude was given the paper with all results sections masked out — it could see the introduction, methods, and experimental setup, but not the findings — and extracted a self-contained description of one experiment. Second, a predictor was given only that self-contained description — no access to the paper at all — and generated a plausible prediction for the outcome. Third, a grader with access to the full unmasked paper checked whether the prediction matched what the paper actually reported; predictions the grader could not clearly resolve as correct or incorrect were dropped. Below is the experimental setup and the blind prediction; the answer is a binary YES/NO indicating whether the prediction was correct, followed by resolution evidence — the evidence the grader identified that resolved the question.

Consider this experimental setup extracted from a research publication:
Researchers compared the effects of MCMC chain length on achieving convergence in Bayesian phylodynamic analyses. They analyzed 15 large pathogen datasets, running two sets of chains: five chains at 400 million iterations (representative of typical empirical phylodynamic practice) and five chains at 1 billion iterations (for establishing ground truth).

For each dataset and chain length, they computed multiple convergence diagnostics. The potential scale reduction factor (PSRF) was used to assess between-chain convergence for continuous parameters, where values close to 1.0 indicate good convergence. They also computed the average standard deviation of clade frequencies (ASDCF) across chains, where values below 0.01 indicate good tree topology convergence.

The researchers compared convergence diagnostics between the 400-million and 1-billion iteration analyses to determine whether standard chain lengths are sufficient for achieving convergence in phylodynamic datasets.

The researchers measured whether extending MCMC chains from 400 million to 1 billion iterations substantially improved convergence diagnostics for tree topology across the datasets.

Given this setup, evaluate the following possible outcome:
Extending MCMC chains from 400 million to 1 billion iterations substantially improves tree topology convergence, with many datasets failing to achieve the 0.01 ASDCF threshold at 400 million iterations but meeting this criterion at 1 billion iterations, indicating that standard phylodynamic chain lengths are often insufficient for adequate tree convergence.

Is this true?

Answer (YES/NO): NO